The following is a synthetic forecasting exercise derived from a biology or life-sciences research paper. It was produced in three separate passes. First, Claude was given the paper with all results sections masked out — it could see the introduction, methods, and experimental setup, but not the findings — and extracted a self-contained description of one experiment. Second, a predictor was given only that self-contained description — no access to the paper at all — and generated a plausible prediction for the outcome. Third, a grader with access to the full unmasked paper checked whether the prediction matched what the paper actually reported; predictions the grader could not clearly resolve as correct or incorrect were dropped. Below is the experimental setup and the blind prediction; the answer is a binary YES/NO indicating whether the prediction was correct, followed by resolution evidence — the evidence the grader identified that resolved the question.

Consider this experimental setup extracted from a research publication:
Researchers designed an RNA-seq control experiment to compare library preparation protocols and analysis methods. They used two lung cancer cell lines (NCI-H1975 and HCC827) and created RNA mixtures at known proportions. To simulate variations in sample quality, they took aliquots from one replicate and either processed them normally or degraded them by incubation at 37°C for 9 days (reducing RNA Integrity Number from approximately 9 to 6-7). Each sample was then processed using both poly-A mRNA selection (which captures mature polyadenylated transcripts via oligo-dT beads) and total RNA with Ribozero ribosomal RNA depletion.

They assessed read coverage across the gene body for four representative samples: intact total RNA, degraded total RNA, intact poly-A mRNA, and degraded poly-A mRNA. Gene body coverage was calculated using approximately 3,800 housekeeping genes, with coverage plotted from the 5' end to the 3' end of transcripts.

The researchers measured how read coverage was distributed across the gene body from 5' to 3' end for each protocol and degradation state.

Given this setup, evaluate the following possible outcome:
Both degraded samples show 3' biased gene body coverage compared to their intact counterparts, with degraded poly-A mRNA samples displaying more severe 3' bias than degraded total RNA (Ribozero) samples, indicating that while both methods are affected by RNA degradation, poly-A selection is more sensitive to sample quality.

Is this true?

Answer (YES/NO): NO